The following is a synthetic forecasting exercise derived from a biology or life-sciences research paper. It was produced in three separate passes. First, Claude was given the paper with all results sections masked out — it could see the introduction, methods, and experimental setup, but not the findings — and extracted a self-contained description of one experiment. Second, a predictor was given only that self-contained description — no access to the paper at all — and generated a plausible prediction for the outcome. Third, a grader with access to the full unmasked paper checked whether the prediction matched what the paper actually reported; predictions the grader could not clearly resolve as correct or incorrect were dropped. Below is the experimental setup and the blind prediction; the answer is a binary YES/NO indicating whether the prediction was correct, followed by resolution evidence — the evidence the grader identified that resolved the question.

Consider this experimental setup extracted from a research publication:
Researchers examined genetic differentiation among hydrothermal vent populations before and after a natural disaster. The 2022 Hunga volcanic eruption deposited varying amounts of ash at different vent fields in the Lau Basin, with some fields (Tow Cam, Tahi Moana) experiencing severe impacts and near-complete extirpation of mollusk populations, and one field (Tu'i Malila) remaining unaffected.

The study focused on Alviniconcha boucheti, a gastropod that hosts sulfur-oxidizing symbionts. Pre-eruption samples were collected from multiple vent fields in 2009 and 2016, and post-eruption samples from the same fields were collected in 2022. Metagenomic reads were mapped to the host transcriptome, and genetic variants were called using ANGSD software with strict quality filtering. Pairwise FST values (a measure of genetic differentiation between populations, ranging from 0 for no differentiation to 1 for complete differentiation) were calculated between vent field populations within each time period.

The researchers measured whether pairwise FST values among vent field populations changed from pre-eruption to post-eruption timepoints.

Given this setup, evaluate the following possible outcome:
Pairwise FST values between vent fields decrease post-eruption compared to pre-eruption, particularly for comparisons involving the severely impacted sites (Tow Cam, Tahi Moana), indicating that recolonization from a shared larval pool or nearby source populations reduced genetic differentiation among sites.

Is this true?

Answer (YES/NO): NO